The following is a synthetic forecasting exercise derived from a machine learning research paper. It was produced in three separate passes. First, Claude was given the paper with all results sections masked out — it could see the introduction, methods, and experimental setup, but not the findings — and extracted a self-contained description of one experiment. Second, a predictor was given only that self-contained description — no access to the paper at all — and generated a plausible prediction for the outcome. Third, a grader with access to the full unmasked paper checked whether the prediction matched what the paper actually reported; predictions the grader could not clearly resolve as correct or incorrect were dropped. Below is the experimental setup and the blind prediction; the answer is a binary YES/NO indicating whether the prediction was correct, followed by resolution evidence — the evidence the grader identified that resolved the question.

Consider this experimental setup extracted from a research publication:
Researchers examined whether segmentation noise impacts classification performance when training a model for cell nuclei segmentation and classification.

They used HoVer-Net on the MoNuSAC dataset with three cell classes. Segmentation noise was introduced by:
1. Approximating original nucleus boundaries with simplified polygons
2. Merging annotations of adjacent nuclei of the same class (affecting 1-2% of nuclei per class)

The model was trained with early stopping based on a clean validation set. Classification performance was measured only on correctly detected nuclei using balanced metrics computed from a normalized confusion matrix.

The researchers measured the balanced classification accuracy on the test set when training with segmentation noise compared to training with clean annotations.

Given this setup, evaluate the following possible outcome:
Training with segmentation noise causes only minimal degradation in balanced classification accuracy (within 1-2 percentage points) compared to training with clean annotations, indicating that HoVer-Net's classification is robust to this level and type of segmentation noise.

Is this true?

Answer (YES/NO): YES